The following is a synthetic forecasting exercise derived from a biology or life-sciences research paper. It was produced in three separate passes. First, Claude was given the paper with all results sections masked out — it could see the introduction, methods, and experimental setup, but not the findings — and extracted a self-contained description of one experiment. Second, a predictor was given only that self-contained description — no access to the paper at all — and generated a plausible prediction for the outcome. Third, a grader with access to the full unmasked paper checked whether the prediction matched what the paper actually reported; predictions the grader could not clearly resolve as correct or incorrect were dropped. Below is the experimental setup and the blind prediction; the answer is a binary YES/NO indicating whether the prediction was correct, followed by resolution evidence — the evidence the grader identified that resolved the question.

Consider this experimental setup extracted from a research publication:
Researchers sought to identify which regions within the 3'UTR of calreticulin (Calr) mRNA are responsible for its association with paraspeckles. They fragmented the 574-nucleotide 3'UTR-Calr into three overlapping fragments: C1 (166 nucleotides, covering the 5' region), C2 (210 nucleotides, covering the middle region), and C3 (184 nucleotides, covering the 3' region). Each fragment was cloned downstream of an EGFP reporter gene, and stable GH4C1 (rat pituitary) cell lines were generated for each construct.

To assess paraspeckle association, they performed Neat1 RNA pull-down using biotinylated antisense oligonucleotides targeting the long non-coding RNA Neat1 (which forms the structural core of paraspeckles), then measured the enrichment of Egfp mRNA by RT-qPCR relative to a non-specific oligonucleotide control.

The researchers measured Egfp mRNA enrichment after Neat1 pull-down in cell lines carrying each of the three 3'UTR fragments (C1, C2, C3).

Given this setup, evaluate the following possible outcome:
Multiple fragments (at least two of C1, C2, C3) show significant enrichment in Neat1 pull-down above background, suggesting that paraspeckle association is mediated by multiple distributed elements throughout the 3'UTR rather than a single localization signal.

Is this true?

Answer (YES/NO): YES